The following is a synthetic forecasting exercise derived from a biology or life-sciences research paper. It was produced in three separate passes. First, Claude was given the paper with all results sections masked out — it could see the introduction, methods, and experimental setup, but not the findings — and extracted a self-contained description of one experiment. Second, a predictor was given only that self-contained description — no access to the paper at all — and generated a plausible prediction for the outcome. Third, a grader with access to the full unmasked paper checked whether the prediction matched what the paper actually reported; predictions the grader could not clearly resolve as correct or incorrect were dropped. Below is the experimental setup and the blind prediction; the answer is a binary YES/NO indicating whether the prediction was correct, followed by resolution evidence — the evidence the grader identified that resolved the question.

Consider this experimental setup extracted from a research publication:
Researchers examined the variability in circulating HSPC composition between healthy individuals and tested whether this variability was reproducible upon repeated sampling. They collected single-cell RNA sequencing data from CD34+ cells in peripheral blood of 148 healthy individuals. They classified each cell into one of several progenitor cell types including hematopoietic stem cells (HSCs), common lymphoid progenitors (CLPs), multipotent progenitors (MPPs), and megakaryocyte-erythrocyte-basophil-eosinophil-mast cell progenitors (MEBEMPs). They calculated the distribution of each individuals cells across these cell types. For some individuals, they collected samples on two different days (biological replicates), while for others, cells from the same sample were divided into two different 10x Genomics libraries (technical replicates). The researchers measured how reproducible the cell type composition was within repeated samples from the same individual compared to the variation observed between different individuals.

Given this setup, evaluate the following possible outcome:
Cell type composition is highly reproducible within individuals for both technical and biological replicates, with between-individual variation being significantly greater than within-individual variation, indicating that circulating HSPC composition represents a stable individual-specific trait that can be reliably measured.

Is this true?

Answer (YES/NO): YES